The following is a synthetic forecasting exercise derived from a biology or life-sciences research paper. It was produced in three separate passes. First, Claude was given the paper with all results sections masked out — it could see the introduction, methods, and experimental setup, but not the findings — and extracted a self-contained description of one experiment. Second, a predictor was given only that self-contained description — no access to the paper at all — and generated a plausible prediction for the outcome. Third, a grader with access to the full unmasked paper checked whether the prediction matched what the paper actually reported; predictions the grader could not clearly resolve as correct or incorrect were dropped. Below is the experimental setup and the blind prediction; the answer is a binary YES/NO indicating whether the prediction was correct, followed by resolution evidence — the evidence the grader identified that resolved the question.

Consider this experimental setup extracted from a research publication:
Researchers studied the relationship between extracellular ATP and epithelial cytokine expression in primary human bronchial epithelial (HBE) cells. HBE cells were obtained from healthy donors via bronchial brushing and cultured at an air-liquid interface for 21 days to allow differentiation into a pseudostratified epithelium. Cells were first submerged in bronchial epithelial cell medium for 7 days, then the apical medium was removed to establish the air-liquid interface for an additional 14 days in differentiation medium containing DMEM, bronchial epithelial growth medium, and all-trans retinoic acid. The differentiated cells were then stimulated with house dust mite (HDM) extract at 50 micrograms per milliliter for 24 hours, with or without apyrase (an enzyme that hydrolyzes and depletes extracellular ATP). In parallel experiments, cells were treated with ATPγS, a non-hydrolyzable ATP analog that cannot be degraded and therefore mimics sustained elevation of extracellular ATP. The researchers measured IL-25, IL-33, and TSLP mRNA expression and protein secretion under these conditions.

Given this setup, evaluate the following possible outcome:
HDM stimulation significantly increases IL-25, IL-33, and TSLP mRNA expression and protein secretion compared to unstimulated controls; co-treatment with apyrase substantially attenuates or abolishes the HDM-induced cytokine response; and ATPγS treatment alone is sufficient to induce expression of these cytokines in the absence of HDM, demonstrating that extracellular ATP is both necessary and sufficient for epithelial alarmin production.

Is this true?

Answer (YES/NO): NO